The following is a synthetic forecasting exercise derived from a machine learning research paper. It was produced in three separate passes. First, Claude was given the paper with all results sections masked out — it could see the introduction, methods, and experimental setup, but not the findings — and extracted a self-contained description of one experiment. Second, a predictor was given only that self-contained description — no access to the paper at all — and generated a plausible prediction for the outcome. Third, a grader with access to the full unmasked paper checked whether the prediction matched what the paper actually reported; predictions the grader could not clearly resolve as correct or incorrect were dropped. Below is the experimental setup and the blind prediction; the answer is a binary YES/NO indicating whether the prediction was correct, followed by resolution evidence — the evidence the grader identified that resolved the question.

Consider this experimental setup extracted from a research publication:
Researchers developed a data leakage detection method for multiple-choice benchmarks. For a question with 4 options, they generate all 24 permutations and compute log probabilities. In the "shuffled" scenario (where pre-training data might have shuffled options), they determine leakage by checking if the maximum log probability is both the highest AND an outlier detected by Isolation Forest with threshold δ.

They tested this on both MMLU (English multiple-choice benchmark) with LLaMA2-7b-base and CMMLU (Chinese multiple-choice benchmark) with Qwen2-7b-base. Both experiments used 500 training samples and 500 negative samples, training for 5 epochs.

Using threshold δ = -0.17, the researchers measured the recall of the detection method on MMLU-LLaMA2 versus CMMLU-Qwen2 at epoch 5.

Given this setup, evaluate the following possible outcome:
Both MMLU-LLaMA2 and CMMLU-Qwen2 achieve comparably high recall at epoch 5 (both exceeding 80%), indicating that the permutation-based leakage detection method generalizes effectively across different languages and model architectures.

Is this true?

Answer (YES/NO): YES